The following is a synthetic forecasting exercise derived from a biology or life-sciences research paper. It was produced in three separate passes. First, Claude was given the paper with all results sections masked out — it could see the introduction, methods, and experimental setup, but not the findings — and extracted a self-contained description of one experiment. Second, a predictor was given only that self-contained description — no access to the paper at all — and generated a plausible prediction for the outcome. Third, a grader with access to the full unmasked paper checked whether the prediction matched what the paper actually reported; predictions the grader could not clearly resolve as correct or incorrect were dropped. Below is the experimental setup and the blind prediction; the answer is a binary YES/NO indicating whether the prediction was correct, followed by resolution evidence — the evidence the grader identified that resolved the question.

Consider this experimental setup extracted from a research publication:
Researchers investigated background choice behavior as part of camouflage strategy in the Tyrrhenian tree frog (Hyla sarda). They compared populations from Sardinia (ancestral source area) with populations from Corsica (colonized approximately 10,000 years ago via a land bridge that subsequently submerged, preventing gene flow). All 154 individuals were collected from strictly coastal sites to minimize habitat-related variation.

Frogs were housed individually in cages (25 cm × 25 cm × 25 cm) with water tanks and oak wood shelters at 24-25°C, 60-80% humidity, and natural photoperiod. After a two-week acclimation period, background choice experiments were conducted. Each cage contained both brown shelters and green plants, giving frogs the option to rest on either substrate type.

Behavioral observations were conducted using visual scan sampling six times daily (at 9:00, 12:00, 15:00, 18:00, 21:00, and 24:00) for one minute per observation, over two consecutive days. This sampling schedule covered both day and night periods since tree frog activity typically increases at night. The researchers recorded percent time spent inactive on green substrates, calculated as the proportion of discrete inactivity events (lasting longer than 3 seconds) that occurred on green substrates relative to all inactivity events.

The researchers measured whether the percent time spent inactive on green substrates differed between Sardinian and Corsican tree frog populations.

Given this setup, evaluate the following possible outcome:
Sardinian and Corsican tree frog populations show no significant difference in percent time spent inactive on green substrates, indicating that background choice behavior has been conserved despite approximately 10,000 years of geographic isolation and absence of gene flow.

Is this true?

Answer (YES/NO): NO